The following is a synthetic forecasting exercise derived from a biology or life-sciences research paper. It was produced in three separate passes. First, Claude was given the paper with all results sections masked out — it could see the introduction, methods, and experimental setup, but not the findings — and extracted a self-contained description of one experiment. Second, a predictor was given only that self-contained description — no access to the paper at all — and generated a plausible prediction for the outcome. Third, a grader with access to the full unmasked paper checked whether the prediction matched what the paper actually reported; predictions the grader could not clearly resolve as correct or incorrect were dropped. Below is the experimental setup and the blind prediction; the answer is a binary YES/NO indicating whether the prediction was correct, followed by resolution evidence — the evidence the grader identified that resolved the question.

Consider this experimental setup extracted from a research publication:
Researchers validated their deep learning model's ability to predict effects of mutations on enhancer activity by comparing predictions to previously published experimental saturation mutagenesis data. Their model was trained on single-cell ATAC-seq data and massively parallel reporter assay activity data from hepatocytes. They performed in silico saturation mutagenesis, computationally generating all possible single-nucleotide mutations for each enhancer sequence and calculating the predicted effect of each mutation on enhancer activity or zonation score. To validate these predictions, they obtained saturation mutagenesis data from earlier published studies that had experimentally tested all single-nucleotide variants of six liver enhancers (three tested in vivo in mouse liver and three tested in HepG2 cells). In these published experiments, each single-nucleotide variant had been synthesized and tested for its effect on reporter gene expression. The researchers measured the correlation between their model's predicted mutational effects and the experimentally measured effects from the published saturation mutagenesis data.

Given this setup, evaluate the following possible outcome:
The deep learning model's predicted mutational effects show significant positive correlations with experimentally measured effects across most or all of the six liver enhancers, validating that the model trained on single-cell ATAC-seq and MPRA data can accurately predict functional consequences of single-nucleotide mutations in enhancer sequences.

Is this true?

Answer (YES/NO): YES